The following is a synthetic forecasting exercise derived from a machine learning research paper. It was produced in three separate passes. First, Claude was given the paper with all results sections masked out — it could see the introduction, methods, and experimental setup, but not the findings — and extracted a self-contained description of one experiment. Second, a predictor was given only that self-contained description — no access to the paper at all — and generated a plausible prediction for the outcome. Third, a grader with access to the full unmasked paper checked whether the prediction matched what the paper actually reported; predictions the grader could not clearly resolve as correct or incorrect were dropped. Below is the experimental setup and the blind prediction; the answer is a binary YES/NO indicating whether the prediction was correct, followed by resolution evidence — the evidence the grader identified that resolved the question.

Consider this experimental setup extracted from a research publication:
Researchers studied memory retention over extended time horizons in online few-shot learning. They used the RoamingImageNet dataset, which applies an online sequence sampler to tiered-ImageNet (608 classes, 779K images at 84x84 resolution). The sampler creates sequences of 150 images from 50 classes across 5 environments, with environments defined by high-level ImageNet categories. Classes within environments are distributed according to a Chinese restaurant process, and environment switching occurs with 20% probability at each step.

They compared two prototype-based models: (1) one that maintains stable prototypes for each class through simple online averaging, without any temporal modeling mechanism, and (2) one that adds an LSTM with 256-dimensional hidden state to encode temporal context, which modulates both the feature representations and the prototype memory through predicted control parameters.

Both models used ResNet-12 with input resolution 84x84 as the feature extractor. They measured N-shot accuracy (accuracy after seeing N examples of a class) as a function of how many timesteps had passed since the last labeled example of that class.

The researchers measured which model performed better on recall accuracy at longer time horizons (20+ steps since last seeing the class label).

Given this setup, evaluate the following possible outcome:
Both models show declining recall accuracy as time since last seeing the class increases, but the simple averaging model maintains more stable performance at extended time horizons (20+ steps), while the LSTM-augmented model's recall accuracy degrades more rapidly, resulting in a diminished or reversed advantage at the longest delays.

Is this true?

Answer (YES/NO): YES